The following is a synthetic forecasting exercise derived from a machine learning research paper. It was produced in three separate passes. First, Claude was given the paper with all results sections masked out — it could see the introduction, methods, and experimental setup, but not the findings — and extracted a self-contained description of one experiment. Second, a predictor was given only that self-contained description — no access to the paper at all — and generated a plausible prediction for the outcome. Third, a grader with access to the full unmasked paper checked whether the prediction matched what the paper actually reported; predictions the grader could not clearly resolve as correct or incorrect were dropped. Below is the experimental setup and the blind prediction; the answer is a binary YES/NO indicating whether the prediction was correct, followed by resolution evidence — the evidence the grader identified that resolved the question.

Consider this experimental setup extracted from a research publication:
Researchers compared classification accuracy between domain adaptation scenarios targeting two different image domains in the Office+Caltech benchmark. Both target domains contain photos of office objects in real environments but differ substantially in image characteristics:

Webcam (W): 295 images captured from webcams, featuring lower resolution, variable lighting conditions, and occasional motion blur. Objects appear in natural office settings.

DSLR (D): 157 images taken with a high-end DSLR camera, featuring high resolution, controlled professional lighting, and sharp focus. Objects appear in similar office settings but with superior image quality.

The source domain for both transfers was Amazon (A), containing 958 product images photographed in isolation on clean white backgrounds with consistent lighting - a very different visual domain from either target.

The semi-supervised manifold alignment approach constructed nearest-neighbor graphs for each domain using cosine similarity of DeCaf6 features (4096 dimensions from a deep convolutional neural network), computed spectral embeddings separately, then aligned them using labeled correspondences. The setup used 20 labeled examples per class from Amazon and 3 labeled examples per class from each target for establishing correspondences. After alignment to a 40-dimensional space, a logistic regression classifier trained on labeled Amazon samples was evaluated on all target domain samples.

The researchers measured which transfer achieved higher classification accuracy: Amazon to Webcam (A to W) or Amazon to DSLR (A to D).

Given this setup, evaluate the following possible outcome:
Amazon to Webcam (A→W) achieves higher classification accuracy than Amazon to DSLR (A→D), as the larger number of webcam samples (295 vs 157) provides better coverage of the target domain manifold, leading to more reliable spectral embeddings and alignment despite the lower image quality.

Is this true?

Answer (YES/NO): NO